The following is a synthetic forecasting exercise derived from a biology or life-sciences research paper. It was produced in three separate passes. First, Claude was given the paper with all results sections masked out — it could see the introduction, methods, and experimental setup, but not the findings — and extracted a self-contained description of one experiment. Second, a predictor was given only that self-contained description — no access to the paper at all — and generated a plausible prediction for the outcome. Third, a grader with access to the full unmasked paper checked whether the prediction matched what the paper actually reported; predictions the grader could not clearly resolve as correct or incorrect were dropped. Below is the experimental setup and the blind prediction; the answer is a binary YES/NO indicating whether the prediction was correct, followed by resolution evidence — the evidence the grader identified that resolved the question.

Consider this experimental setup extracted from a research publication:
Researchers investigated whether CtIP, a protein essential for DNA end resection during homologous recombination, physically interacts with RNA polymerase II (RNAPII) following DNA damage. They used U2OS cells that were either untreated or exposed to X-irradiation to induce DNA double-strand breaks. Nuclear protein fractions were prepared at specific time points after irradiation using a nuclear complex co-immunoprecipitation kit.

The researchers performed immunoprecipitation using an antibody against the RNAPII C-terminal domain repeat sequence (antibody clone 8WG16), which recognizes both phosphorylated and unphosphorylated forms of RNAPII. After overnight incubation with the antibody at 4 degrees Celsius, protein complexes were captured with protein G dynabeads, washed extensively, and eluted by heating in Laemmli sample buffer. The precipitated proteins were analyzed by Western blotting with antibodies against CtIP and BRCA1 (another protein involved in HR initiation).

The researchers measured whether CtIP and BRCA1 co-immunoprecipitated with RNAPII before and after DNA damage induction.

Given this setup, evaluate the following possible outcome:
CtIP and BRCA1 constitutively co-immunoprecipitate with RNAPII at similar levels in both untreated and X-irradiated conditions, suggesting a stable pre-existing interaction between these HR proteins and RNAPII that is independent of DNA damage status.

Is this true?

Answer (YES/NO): NO